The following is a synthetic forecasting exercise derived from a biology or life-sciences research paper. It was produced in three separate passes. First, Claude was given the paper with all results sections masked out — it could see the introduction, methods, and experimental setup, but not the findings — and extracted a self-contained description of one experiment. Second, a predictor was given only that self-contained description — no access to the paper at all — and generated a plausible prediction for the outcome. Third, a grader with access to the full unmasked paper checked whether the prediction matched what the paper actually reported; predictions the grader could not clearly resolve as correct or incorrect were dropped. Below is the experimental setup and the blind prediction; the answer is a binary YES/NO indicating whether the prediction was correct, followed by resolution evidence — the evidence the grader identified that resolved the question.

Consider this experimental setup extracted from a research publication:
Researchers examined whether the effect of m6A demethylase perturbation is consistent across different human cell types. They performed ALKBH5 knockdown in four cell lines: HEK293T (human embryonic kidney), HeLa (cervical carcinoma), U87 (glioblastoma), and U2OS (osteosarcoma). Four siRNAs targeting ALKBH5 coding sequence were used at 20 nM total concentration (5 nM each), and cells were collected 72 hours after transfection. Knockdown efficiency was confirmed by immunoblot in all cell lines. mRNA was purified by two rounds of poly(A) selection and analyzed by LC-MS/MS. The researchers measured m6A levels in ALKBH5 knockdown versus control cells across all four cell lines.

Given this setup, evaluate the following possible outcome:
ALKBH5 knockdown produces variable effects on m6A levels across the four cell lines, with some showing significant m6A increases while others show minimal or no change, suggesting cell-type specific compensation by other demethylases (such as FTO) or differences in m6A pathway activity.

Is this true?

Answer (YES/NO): NO